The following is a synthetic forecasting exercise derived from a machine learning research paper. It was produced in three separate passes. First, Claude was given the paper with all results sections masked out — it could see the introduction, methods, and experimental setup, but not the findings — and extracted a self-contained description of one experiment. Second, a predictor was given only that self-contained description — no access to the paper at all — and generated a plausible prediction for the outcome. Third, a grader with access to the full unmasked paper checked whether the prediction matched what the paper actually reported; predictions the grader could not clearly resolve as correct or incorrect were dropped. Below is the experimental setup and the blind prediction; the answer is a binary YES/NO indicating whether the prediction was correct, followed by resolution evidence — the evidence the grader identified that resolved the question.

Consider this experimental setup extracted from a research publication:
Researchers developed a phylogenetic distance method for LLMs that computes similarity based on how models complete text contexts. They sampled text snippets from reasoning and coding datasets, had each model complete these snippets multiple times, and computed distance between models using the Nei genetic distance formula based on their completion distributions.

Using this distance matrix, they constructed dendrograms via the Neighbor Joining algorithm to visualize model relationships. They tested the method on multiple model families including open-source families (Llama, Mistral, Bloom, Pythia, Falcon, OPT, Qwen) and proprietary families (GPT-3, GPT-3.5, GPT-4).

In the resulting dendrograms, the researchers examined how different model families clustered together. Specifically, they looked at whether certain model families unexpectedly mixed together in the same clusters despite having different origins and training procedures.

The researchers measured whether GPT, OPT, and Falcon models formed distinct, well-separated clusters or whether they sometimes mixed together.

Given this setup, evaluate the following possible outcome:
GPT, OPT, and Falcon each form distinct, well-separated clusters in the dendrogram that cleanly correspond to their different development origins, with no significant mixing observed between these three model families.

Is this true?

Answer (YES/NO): NO